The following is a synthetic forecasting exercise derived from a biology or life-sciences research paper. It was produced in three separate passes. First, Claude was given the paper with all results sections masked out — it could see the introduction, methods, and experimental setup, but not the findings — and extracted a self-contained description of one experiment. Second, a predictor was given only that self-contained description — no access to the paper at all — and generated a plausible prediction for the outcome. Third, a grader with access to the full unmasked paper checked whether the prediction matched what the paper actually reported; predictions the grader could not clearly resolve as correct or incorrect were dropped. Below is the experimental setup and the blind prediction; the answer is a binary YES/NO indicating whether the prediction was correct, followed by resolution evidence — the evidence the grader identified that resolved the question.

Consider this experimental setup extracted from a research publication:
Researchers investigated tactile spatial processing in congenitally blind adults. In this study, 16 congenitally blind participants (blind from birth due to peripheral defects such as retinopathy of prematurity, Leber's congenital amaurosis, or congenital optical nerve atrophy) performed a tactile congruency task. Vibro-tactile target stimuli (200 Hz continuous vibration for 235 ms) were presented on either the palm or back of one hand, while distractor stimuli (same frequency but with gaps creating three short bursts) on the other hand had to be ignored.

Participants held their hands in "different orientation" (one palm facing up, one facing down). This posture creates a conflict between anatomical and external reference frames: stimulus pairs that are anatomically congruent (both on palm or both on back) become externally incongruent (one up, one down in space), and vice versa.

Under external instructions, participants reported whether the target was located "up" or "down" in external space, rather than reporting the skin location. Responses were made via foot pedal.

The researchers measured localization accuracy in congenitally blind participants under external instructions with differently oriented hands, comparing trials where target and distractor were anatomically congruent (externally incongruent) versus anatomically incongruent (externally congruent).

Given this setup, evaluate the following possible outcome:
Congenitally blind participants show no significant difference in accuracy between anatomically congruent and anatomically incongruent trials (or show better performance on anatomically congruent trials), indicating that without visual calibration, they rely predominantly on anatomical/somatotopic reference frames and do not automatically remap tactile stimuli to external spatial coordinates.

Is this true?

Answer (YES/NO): NO